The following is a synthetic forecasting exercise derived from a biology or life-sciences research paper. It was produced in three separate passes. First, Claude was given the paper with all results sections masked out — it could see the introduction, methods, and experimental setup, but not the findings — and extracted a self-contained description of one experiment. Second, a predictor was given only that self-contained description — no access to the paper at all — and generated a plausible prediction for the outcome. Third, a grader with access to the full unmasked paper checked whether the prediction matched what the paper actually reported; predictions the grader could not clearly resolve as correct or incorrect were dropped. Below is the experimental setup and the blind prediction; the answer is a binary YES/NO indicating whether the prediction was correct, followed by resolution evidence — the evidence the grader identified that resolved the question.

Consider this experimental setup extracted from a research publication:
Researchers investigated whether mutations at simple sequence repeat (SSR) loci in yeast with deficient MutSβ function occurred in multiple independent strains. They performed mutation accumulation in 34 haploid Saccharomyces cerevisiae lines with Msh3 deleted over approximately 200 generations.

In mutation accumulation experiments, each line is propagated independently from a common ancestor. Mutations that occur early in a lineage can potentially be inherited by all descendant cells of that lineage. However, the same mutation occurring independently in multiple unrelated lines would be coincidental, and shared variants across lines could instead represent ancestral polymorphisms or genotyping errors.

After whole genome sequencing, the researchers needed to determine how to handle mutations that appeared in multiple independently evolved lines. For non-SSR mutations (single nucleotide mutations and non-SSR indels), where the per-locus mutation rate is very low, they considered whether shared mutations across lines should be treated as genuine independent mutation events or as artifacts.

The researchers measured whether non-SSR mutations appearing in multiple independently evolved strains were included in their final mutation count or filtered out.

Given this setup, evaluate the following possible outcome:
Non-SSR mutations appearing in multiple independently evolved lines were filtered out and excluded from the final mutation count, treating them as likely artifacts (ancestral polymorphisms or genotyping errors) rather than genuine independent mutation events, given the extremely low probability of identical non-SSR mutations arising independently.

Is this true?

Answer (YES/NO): YES